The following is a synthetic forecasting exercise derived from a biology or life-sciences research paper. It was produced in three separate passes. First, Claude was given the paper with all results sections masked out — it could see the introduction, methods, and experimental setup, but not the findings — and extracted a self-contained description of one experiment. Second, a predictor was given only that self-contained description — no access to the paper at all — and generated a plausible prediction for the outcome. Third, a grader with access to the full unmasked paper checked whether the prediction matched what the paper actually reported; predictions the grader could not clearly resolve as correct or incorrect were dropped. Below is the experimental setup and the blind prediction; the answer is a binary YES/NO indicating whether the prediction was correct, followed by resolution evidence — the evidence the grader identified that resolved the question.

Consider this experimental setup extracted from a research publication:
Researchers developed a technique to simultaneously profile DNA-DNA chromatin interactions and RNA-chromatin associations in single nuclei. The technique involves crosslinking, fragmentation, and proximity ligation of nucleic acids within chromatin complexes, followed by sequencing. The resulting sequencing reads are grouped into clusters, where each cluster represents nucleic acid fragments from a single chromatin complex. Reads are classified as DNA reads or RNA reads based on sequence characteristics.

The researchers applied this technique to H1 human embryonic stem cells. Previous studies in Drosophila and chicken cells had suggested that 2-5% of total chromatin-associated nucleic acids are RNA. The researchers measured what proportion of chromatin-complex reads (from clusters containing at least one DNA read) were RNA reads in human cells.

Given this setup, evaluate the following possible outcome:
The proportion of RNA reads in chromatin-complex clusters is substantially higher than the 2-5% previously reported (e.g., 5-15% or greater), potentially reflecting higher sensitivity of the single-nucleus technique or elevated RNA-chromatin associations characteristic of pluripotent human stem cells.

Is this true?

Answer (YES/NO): NO